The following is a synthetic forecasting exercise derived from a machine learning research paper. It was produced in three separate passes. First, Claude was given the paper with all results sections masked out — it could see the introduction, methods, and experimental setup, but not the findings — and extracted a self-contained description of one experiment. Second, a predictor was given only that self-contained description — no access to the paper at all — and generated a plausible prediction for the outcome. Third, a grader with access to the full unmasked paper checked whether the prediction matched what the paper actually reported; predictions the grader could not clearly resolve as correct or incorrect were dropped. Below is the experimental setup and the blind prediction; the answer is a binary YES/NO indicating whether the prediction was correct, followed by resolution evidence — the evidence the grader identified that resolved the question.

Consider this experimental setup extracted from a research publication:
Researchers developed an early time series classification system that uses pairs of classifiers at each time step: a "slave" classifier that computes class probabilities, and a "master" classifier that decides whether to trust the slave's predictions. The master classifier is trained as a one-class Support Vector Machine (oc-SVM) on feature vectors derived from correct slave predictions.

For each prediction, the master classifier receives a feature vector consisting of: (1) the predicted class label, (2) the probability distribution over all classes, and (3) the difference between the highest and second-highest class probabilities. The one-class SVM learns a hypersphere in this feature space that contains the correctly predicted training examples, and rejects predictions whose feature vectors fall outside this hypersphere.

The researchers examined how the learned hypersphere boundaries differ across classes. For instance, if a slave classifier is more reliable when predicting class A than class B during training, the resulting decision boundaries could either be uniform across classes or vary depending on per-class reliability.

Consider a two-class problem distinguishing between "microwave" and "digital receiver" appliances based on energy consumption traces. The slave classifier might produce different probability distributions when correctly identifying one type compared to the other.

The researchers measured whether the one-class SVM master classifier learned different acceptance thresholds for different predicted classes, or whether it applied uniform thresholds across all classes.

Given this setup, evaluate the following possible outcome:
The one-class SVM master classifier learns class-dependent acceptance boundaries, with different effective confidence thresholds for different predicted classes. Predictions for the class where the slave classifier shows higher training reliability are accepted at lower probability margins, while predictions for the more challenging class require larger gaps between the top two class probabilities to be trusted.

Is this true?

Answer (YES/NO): YES